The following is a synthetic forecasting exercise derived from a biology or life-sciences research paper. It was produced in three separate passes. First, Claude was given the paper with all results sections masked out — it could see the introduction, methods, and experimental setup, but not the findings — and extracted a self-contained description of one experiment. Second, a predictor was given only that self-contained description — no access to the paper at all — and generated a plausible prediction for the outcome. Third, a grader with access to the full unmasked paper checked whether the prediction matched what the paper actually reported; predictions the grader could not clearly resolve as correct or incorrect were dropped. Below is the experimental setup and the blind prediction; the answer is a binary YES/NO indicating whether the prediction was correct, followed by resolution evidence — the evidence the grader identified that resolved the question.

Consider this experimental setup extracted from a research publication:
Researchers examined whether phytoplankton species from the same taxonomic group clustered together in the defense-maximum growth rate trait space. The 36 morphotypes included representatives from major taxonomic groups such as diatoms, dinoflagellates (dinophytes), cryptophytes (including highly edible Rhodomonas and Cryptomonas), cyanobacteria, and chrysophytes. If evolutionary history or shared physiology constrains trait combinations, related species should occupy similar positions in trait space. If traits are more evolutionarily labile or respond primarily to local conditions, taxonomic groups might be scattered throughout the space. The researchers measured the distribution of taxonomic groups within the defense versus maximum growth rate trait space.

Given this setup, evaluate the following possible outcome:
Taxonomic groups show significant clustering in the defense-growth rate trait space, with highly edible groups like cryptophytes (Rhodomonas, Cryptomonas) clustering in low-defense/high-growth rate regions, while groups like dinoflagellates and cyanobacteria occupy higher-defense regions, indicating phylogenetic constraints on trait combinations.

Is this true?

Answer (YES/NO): NO